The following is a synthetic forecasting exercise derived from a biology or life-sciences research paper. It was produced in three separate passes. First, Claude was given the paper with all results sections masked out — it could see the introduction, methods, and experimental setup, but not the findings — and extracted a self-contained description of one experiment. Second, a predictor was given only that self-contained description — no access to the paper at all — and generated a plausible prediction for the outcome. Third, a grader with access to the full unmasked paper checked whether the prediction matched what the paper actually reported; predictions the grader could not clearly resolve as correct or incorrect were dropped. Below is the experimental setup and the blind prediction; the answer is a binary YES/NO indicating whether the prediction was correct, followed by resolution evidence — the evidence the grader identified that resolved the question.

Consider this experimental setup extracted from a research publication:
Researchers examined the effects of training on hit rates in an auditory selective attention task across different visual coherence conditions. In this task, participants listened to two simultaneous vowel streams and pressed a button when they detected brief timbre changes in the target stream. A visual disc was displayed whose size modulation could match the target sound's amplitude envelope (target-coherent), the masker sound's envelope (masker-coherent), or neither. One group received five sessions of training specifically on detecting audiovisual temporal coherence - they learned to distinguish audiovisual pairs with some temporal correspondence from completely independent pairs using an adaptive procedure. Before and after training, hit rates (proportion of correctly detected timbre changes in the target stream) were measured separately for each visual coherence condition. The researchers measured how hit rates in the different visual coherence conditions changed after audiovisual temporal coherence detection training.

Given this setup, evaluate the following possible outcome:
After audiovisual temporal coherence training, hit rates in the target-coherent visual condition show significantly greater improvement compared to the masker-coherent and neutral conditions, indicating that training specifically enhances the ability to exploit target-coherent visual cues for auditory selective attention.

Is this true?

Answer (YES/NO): NO